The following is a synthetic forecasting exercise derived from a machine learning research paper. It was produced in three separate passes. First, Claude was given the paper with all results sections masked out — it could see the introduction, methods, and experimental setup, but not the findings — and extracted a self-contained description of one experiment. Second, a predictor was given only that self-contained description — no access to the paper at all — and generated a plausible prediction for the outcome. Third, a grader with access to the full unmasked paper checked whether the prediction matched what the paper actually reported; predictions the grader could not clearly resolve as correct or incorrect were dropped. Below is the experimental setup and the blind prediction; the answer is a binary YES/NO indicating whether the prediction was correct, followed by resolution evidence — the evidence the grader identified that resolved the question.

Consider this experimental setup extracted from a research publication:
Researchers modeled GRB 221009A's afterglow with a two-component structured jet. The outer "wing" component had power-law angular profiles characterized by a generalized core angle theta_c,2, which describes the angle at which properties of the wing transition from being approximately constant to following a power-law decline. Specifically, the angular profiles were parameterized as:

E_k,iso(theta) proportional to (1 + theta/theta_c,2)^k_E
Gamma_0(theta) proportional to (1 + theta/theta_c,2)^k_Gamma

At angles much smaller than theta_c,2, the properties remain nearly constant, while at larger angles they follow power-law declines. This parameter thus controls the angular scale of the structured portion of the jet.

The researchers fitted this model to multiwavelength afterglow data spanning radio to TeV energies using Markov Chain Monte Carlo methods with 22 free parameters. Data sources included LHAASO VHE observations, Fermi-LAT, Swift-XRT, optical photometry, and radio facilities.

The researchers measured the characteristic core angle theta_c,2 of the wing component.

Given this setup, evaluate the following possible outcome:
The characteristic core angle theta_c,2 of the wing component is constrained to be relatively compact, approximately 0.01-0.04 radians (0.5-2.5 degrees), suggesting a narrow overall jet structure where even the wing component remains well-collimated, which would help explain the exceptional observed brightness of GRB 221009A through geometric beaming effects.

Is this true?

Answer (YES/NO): YES